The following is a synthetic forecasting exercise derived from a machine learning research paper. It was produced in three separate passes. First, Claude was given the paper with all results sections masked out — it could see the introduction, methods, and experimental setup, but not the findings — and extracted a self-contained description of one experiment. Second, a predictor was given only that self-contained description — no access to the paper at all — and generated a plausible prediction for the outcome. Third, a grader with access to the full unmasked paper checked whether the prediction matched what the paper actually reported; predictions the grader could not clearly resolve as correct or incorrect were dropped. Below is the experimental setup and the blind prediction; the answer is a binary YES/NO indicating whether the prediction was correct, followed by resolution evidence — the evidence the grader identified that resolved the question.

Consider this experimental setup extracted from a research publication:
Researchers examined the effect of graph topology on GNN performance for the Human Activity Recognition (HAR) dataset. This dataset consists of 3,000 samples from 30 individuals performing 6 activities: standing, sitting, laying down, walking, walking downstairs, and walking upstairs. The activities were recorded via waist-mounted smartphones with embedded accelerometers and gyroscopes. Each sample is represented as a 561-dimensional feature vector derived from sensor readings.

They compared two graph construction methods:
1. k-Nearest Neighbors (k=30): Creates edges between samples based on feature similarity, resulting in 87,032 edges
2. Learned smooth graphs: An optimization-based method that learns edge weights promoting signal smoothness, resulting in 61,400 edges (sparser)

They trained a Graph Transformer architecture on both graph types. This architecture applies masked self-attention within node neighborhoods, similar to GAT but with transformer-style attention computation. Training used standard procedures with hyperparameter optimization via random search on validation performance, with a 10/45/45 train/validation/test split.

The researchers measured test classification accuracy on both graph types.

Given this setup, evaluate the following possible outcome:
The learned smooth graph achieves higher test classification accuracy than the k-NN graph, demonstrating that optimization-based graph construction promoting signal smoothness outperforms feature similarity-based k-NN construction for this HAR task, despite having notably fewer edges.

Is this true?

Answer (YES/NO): NO